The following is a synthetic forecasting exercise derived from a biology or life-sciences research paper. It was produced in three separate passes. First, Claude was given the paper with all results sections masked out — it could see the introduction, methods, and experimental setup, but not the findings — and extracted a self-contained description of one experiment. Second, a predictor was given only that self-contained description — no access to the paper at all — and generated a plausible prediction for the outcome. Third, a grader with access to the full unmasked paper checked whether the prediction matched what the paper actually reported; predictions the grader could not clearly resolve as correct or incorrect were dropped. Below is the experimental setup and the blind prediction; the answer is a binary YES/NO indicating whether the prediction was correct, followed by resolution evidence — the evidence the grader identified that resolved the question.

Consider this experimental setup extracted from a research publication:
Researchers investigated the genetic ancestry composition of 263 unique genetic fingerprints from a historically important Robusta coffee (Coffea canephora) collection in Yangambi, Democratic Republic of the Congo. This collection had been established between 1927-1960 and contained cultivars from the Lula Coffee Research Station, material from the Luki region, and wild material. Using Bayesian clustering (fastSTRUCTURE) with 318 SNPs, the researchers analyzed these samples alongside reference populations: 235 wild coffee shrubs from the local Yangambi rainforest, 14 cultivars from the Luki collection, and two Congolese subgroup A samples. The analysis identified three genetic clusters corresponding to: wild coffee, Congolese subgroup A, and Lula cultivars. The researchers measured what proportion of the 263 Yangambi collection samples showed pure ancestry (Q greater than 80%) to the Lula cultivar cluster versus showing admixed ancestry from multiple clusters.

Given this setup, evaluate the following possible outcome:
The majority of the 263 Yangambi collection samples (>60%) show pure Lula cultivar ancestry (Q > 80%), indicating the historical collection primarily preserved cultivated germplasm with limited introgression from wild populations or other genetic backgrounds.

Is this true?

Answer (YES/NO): YES